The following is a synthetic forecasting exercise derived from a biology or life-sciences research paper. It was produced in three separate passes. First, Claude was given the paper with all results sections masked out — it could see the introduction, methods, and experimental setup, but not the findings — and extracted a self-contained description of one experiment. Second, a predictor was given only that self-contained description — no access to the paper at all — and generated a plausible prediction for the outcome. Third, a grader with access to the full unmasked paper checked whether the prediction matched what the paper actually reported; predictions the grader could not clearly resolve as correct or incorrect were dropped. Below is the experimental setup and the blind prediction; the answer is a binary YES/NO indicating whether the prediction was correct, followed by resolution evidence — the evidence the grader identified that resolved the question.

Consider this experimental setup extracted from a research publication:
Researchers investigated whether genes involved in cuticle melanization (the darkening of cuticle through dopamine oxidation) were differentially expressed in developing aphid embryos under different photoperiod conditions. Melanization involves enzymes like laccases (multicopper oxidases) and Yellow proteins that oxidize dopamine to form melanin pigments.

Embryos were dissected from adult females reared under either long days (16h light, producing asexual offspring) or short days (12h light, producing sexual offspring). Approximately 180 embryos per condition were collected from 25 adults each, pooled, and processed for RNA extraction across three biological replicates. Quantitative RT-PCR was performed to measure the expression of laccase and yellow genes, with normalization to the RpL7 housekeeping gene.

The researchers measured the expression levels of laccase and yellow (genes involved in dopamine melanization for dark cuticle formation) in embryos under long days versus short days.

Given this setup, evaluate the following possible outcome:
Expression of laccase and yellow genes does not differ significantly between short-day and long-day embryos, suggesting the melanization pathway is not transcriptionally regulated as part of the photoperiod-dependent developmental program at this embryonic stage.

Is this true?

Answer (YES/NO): NO